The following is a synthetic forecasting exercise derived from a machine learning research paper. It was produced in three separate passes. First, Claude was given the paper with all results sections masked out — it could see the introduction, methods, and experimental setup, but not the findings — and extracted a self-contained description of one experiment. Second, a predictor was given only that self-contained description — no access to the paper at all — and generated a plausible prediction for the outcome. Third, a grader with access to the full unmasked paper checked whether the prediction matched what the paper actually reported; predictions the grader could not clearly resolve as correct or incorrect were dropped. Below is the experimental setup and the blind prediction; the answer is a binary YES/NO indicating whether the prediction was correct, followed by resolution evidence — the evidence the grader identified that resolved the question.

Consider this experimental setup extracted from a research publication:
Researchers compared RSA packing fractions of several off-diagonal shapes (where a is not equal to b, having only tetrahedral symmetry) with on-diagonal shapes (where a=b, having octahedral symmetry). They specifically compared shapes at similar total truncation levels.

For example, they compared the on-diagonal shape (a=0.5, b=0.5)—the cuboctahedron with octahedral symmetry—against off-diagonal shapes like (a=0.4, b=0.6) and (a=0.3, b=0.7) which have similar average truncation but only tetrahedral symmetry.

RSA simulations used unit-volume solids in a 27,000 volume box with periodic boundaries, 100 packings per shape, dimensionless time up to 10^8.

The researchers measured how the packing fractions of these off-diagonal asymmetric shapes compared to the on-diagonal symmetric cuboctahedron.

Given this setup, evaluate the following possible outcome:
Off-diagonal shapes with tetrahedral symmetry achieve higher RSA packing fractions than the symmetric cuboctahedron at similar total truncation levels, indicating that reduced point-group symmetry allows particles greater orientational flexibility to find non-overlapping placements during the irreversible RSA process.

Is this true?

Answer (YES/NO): YES